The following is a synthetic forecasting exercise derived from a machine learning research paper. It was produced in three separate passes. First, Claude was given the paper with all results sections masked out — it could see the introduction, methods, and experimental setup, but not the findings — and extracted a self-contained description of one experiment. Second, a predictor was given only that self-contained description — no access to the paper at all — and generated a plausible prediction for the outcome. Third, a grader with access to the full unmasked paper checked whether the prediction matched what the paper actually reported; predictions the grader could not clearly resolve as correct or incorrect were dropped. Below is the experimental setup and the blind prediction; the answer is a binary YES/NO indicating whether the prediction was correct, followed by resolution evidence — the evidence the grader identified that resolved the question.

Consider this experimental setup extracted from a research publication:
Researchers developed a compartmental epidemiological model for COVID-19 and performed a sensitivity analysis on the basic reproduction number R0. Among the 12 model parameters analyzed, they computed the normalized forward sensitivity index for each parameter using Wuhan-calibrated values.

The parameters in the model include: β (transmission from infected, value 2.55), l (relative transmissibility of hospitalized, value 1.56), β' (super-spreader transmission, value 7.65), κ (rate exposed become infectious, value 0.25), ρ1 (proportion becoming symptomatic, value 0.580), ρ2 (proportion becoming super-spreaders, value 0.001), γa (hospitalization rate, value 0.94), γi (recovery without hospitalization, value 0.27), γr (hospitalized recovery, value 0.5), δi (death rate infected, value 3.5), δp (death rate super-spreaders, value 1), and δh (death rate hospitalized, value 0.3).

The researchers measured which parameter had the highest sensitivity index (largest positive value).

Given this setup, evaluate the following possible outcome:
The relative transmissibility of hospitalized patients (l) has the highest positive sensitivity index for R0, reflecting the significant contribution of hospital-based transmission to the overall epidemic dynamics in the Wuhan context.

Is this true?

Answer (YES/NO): NO